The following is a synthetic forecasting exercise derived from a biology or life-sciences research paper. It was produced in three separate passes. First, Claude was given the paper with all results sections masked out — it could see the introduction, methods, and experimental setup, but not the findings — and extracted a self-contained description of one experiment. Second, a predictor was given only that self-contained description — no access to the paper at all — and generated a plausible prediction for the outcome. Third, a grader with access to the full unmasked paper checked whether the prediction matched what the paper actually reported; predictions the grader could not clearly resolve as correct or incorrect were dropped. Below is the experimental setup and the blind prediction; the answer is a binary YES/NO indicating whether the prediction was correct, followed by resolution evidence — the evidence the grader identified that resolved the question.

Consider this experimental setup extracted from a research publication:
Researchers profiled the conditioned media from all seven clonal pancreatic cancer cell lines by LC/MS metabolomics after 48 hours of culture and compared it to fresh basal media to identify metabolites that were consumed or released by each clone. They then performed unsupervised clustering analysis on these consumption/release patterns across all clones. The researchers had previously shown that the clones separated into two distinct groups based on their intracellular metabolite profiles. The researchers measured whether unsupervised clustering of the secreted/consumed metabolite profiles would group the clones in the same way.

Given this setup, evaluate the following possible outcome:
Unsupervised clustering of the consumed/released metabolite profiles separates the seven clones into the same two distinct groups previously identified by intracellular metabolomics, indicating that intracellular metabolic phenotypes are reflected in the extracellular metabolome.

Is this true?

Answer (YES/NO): YES